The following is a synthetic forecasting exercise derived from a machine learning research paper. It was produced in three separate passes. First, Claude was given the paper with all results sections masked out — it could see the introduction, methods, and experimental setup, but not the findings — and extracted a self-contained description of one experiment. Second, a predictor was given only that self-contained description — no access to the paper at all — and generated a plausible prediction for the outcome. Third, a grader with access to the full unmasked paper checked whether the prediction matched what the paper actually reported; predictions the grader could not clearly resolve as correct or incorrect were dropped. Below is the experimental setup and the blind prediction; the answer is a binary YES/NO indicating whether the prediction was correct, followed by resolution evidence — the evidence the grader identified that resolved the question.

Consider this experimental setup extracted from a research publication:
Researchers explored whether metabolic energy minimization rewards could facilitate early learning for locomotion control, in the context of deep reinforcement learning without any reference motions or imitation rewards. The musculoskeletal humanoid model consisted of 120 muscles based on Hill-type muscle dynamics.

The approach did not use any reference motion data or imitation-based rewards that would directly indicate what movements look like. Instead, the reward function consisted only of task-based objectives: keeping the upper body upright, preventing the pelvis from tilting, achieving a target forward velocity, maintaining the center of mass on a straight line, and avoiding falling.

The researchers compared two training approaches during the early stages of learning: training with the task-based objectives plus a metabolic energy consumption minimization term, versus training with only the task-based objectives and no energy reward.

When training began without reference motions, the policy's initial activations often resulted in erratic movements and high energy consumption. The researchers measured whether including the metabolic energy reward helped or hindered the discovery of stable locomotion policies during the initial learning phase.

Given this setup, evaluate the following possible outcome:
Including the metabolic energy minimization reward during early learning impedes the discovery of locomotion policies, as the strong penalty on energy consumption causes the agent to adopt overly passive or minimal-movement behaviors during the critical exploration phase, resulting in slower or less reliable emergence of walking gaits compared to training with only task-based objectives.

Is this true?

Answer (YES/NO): NO